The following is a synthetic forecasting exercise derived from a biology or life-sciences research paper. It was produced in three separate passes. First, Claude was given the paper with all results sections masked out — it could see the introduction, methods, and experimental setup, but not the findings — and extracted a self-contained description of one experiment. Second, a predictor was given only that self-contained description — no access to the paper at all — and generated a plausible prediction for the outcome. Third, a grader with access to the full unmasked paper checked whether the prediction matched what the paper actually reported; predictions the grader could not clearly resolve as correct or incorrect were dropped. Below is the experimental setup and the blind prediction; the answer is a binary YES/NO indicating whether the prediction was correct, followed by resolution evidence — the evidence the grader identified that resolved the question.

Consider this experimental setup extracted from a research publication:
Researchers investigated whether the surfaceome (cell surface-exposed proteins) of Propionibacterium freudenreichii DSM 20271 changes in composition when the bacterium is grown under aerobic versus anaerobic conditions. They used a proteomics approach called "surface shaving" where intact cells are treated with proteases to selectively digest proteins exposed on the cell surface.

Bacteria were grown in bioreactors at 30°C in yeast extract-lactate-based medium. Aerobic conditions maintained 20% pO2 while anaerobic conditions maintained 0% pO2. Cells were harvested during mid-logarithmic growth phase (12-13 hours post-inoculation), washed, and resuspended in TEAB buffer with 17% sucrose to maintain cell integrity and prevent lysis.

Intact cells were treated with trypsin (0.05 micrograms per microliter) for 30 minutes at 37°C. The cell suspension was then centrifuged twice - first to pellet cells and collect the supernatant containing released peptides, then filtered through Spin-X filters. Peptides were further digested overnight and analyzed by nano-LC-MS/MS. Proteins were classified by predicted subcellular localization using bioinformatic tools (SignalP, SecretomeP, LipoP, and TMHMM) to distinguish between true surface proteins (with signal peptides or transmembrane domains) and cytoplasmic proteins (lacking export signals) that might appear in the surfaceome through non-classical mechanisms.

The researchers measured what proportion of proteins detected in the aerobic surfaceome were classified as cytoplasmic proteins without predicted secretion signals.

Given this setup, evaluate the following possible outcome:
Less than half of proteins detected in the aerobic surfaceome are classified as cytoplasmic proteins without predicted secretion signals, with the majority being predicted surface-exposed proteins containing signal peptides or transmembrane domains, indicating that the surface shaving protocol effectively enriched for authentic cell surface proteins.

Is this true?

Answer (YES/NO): NO